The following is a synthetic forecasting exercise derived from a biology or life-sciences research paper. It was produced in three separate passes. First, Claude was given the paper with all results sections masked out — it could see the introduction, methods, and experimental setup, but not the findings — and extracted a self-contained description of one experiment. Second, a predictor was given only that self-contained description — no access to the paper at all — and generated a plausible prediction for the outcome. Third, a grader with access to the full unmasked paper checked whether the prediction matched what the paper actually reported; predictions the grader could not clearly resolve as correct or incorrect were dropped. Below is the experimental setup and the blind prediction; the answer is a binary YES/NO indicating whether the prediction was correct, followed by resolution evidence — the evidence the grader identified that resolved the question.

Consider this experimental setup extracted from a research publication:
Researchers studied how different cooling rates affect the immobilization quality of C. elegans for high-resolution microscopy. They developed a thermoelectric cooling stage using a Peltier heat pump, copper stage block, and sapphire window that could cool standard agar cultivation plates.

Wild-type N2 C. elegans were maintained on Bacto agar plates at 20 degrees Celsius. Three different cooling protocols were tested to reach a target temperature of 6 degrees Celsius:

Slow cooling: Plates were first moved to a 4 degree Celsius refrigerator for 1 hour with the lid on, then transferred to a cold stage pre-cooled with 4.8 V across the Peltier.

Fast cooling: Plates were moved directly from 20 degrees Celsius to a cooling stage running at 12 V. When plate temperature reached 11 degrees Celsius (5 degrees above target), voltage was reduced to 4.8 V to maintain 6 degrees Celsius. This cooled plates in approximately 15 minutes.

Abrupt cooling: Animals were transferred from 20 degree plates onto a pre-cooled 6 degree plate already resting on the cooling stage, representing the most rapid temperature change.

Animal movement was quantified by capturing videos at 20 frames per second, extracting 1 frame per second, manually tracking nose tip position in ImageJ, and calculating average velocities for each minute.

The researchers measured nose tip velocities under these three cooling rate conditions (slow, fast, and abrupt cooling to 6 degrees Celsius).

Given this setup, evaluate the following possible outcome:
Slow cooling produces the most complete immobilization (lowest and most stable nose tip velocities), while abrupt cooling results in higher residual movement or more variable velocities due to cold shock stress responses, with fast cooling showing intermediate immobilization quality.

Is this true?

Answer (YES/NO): NO